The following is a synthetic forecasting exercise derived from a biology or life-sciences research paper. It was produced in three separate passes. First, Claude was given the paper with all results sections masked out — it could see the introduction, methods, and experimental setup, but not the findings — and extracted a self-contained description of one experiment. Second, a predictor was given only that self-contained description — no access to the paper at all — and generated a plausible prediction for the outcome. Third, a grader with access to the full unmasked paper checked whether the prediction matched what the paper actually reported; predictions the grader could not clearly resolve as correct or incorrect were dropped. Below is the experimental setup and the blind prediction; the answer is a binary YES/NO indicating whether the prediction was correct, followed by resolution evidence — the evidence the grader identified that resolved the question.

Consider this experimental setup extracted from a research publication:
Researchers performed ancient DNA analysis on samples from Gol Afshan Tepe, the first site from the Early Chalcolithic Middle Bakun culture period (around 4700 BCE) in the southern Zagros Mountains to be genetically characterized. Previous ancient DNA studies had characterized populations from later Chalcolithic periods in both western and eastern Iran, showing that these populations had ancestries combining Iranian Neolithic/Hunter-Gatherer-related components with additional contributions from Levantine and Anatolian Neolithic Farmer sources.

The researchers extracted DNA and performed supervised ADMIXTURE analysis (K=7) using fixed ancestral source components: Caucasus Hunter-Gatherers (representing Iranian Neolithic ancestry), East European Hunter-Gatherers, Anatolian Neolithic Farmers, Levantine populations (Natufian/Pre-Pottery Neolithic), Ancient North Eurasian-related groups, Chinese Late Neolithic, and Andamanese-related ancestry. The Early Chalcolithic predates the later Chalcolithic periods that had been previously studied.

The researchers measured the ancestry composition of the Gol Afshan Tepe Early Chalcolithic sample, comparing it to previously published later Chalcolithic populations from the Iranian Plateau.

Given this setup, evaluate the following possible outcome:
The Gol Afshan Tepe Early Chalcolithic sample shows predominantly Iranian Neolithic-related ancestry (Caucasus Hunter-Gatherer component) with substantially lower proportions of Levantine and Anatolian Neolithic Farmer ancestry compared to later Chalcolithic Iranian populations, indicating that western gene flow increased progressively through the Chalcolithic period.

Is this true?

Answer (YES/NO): NO